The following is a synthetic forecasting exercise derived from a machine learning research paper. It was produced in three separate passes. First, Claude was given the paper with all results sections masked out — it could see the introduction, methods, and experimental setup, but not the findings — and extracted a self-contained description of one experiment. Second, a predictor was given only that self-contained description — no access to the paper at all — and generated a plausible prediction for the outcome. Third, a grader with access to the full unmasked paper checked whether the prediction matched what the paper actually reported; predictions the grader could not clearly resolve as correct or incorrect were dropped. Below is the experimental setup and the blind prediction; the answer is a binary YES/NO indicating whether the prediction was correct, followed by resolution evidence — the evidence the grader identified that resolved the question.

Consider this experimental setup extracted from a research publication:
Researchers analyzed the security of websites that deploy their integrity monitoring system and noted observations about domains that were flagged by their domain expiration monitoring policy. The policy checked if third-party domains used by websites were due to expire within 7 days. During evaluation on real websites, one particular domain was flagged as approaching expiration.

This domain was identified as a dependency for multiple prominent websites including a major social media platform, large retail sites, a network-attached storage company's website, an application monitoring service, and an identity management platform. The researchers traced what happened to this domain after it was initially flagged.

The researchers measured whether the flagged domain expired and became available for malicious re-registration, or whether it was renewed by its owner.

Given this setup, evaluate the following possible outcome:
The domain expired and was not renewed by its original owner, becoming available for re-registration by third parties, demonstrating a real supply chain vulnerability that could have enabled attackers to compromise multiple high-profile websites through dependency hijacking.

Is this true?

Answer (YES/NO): NO